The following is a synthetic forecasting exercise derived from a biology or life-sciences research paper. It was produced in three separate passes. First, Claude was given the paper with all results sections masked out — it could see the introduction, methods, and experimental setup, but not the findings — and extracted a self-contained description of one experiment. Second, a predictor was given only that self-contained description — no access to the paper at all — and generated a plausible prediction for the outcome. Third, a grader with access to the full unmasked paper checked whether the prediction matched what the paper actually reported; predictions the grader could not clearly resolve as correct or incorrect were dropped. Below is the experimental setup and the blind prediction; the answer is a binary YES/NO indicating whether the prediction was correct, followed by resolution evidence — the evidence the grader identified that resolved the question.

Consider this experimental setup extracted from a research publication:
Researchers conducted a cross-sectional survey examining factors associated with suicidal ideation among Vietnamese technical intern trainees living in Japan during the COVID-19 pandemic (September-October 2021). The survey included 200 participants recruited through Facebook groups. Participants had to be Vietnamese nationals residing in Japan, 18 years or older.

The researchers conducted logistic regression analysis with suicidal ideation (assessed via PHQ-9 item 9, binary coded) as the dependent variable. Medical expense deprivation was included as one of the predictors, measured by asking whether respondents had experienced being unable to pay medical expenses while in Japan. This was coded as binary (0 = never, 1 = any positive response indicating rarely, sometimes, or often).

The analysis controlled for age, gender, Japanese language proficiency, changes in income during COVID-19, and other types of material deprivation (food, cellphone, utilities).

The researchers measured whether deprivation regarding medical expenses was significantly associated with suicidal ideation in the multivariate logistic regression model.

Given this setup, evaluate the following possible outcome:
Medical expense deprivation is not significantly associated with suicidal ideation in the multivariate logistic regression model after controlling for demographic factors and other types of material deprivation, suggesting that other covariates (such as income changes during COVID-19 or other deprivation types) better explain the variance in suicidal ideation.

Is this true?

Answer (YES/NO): YES